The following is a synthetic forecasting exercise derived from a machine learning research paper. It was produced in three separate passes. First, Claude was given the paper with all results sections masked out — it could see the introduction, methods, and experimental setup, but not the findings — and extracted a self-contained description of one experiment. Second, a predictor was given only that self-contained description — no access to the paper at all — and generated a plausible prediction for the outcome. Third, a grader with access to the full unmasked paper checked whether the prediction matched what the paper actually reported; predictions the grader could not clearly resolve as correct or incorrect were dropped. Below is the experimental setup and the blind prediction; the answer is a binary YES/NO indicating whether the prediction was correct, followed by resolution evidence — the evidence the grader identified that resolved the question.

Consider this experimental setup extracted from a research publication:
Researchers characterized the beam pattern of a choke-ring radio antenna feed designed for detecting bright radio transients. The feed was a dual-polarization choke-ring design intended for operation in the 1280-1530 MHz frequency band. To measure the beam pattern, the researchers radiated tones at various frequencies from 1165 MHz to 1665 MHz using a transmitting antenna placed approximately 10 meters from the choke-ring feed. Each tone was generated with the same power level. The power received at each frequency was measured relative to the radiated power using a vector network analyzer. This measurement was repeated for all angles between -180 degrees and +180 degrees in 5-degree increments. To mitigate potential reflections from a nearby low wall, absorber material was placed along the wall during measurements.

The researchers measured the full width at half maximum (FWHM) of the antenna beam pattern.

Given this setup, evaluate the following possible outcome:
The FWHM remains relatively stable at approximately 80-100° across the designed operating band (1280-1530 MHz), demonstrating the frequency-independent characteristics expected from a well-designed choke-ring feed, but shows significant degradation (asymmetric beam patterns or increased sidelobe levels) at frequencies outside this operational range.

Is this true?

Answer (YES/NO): NO